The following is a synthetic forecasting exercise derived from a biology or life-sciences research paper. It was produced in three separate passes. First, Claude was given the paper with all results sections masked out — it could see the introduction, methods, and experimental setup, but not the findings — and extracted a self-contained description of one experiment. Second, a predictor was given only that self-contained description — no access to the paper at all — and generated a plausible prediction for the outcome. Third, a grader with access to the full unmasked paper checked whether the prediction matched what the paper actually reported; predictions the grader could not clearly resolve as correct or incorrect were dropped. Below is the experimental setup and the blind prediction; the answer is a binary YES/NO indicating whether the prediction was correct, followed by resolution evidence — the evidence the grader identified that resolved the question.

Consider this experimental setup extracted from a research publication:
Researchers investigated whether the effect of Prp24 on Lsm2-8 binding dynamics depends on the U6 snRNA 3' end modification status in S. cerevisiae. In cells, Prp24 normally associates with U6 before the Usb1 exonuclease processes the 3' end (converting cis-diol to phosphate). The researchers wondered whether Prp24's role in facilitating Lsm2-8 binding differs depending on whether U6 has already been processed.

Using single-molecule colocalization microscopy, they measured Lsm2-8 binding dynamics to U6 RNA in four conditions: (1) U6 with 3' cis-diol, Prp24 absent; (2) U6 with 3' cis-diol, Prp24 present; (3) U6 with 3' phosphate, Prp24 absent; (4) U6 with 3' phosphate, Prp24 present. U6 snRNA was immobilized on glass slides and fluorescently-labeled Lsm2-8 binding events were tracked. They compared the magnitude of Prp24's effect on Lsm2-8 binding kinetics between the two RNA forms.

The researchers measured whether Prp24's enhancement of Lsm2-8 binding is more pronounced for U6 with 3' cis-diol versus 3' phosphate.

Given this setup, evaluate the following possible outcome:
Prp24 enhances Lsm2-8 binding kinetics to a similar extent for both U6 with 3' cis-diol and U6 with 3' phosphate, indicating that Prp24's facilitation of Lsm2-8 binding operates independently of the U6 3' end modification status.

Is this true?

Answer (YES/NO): NO